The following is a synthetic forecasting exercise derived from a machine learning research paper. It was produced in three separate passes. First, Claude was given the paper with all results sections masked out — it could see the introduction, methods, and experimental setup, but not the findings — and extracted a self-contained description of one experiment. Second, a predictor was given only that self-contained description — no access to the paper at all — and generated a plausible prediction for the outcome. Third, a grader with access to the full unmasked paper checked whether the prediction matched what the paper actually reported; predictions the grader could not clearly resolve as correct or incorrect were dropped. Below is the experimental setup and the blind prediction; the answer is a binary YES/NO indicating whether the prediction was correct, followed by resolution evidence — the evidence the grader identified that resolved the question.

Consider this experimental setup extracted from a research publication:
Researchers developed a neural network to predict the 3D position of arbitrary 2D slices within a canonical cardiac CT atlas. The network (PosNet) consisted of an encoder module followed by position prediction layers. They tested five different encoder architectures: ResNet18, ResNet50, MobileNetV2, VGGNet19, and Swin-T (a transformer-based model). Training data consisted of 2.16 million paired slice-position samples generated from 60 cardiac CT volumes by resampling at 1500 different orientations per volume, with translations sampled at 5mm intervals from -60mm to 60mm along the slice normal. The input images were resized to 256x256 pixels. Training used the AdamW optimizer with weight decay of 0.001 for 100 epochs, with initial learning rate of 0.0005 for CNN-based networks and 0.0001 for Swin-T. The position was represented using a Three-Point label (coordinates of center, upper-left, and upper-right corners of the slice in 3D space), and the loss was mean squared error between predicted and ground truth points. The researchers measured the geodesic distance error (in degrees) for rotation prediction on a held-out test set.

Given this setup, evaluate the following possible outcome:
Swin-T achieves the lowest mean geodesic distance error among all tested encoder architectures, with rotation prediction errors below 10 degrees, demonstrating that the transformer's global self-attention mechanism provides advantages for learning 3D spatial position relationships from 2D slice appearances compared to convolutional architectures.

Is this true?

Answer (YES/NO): YES